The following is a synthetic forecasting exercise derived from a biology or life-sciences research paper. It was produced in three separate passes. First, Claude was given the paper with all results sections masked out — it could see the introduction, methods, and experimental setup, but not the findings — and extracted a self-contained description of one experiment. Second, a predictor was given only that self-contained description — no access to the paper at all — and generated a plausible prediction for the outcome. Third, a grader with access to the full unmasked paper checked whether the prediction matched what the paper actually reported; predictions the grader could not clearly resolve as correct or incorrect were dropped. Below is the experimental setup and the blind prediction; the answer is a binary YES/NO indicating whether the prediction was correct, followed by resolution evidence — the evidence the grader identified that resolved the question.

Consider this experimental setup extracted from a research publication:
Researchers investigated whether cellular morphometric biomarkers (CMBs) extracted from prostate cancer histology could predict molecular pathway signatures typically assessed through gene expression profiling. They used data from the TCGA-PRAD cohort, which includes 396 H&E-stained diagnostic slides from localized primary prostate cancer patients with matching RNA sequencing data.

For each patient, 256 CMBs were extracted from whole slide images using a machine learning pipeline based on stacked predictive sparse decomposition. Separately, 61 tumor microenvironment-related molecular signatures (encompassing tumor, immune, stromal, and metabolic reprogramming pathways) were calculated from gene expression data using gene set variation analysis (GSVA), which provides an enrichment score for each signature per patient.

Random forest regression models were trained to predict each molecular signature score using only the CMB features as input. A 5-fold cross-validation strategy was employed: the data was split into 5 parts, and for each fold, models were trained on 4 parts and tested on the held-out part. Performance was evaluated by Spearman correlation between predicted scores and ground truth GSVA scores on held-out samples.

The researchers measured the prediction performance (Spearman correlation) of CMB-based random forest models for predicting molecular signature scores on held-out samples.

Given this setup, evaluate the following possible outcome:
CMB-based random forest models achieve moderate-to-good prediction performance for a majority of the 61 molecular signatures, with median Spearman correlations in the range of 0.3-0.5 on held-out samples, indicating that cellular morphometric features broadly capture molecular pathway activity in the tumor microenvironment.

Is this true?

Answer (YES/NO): NO